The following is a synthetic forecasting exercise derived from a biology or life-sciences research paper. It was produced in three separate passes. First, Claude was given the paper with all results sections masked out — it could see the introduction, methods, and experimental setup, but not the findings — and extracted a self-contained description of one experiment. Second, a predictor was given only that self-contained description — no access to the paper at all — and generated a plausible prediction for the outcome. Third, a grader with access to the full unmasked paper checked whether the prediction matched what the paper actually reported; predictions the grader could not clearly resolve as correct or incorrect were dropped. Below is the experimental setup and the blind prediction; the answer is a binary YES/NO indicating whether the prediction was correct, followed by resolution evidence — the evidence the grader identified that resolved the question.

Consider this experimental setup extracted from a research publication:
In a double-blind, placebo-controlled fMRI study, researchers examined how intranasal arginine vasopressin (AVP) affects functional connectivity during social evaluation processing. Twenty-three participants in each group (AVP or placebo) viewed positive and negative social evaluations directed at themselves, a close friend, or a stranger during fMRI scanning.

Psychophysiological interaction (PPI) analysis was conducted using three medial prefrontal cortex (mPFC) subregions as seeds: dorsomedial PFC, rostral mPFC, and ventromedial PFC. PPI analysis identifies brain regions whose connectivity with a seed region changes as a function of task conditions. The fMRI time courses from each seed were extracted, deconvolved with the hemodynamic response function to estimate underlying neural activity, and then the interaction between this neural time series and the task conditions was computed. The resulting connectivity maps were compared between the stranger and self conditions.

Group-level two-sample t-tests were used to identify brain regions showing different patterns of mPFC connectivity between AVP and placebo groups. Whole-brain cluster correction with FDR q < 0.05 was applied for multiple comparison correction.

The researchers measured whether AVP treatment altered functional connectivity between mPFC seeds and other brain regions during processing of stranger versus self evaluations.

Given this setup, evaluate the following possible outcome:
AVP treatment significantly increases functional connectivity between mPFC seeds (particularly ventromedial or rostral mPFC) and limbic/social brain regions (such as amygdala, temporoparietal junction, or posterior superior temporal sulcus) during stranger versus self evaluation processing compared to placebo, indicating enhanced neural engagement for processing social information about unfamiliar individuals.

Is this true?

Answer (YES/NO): NO